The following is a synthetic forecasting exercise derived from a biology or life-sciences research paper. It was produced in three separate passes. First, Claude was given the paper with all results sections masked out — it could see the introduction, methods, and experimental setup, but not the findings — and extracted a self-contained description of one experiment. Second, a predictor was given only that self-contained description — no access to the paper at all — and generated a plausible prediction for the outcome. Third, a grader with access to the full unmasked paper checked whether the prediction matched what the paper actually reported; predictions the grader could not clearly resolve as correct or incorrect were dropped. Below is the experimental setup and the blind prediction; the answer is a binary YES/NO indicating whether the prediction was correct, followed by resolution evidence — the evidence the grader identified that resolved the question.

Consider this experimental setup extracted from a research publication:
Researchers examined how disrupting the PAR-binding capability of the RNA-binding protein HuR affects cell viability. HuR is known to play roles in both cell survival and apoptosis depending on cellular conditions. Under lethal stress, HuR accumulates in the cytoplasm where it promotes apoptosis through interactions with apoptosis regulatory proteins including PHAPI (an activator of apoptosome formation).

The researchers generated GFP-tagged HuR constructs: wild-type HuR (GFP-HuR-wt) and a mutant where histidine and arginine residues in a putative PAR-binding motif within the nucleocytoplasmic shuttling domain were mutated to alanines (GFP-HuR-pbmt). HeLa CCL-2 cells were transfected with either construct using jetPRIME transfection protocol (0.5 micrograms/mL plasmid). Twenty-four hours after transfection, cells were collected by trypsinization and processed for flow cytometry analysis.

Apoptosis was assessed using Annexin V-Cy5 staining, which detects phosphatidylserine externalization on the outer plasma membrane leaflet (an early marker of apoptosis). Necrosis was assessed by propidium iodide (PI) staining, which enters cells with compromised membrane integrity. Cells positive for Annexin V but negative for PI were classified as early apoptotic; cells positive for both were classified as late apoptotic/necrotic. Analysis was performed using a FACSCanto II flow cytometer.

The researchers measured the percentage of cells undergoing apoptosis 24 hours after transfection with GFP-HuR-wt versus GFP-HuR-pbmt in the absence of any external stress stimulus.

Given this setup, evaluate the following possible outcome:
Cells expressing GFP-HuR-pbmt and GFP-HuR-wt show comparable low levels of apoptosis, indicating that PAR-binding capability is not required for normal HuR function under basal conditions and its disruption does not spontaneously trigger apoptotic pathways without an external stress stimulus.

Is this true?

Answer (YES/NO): NO